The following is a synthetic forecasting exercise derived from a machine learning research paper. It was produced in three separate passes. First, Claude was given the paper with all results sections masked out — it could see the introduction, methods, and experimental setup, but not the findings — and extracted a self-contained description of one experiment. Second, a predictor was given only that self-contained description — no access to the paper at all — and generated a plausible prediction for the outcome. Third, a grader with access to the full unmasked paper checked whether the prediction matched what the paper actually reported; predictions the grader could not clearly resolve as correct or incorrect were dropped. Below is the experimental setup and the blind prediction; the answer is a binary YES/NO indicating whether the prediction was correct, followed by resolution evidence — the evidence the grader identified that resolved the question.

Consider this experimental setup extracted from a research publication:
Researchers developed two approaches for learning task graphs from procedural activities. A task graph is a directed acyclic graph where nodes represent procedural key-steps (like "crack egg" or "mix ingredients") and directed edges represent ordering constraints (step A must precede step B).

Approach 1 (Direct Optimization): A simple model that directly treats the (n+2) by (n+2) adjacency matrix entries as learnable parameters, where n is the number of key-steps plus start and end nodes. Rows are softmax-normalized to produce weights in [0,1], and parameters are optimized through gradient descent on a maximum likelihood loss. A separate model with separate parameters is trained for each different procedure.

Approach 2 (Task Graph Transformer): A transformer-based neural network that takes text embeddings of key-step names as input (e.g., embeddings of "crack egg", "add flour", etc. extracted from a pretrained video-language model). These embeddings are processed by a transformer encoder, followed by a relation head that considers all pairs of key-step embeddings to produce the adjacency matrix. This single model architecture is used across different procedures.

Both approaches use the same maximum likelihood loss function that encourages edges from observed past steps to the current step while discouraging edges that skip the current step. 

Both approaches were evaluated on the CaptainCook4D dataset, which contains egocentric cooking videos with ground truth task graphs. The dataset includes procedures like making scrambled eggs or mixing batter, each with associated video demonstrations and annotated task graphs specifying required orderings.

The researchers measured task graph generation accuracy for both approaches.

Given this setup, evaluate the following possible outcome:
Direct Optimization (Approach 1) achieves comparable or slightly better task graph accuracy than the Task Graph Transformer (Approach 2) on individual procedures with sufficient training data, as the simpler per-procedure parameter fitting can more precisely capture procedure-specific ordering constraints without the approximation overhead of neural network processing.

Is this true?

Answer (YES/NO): NO